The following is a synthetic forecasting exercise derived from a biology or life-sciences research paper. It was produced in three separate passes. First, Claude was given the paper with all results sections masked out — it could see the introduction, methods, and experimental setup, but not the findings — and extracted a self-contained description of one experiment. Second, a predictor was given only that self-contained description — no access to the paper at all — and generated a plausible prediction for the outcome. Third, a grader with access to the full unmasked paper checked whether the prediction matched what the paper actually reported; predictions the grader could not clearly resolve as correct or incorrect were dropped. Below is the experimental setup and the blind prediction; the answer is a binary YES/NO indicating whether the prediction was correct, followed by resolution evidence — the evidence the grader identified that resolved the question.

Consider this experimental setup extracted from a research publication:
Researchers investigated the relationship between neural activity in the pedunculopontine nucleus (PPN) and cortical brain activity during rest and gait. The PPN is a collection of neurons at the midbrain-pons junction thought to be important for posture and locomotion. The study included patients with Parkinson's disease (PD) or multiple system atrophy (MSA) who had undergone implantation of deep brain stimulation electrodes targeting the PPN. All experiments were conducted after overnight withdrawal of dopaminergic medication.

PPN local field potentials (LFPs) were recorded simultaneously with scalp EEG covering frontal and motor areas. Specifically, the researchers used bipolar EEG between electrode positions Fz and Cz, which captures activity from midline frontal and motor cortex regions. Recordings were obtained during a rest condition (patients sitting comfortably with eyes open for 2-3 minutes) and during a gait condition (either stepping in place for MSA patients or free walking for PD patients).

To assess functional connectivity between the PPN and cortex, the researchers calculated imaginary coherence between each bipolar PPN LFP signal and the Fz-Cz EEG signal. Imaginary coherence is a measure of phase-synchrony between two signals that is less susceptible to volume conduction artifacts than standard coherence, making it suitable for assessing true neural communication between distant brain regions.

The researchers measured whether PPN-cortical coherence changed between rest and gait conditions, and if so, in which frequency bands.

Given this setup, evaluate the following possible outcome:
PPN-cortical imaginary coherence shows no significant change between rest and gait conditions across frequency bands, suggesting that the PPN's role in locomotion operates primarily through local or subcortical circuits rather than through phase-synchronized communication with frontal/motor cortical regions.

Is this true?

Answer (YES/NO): NO